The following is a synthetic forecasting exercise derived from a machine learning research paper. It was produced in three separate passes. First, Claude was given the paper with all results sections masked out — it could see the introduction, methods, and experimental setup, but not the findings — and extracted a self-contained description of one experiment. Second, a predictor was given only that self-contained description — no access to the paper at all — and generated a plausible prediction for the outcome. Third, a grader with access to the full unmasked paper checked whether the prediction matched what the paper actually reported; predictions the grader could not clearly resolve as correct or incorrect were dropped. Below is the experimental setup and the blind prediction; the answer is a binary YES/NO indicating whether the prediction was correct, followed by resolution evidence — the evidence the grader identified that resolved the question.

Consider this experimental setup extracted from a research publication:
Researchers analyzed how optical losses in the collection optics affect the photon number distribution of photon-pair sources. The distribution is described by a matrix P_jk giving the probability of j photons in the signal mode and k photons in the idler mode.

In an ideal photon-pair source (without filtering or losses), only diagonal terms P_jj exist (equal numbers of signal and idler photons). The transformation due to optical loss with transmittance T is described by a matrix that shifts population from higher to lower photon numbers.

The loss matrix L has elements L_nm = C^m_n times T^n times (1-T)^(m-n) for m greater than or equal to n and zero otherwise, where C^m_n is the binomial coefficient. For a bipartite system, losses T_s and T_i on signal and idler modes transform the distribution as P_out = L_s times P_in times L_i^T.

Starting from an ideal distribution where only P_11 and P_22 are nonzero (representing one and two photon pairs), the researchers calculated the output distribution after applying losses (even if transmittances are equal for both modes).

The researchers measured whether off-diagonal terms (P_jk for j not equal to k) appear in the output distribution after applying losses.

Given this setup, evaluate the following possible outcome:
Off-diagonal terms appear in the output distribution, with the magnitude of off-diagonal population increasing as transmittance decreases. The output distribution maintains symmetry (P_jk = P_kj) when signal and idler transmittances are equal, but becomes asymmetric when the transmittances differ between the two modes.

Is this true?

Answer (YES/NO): YES